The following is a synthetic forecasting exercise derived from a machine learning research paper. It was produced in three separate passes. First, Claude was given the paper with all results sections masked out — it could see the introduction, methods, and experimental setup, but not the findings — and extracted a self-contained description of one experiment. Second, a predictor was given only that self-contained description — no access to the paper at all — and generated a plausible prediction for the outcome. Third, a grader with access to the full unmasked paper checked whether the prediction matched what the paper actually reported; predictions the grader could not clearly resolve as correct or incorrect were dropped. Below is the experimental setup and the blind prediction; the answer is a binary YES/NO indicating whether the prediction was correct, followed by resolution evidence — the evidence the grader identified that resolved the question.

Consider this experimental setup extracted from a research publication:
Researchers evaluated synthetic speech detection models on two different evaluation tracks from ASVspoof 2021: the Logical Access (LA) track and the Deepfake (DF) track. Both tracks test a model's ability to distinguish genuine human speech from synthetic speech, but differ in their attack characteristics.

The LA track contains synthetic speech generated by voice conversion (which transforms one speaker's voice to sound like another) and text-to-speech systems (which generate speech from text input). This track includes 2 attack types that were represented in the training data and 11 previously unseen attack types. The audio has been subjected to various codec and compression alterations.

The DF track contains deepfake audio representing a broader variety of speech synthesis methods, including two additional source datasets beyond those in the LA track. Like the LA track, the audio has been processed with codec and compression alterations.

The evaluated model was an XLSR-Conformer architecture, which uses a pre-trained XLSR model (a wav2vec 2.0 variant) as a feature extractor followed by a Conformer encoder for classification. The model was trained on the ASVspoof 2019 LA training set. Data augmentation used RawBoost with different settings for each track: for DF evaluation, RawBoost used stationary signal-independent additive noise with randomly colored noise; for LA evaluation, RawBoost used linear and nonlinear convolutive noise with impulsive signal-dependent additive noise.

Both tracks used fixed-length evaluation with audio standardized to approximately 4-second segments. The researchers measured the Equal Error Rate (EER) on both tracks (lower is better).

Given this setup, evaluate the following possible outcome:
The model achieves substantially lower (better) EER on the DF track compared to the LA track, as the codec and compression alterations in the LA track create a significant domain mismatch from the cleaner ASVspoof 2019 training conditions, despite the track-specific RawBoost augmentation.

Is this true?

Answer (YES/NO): NO